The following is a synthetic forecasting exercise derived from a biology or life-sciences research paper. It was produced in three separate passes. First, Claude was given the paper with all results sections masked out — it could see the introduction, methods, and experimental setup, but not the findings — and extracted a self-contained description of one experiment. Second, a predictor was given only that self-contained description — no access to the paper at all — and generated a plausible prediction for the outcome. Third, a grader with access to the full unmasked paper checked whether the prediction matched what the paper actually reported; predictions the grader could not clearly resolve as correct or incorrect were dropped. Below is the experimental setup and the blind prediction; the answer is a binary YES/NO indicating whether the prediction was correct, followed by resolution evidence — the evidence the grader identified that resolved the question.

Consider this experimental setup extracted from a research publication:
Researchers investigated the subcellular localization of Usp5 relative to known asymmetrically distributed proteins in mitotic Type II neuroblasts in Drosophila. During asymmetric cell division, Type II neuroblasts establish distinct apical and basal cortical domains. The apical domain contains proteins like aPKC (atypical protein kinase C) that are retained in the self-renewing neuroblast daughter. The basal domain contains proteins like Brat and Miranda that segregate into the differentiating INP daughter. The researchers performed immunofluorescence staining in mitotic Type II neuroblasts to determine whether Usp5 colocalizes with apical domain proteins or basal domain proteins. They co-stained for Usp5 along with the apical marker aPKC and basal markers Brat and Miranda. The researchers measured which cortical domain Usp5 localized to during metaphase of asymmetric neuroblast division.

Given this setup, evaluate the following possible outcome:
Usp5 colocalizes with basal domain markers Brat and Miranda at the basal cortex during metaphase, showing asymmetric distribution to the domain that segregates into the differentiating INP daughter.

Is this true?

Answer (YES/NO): YES